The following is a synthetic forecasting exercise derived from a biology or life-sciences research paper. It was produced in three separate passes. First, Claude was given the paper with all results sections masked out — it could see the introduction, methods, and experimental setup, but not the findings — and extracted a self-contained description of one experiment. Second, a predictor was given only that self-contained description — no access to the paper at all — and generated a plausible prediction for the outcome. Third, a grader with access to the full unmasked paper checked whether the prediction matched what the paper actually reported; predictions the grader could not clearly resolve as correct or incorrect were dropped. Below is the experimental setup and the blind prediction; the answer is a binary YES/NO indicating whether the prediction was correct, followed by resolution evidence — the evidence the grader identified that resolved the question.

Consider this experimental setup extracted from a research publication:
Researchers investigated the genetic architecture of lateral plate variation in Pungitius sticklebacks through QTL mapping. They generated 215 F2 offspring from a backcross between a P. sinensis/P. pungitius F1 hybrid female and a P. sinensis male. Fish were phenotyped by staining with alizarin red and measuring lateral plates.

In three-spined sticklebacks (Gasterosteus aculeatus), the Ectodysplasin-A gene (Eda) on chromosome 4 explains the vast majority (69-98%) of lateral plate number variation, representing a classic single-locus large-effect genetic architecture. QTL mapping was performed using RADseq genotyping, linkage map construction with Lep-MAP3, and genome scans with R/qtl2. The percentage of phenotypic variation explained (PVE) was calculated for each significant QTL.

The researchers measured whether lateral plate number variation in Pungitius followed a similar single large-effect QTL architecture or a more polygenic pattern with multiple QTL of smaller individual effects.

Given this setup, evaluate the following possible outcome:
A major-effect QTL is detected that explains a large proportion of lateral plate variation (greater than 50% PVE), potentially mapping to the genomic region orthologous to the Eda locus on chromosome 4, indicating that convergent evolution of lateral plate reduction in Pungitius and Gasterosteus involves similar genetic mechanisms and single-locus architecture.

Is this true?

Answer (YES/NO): NO